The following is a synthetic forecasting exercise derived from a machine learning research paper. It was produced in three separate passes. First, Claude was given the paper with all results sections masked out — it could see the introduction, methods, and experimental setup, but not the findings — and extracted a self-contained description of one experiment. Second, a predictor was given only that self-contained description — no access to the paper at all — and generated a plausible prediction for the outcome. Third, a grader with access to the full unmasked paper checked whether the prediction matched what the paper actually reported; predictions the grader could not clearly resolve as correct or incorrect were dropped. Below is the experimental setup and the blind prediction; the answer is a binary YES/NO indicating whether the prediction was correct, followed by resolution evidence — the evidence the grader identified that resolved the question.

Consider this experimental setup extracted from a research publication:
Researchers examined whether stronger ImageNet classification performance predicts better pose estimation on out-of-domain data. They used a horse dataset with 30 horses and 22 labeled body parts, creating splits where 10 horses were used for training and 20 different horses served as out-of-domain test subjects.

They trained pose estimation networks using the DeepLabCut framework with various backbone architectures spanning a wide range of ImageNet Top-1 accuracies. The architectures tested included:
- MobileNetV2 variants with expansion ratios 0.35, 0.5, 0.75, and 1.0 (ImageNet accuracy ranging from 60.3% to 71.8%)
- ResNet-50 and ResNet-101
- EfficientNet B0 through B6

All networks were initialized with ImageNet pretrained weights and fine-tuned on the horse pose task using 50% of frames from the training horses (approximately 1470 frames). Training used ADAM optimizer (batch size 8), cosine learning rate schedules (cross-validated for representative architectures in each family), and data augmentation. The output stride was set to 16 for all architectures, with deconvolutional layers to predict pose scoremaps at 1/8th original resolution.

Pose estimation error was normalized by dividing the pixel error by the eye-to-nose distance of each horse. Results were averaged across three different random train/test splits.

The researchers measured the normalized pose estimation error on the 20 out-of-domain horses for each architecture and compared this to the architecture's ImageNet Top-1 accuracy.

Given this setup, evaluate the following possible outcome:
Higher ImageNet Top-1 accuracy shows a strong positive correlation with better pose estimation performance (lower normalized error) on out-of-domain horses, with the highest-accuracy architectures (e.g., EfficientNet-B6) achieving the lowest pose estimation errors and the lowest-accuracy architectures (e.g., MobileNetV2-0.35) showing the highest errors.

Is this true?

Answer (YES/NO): YES